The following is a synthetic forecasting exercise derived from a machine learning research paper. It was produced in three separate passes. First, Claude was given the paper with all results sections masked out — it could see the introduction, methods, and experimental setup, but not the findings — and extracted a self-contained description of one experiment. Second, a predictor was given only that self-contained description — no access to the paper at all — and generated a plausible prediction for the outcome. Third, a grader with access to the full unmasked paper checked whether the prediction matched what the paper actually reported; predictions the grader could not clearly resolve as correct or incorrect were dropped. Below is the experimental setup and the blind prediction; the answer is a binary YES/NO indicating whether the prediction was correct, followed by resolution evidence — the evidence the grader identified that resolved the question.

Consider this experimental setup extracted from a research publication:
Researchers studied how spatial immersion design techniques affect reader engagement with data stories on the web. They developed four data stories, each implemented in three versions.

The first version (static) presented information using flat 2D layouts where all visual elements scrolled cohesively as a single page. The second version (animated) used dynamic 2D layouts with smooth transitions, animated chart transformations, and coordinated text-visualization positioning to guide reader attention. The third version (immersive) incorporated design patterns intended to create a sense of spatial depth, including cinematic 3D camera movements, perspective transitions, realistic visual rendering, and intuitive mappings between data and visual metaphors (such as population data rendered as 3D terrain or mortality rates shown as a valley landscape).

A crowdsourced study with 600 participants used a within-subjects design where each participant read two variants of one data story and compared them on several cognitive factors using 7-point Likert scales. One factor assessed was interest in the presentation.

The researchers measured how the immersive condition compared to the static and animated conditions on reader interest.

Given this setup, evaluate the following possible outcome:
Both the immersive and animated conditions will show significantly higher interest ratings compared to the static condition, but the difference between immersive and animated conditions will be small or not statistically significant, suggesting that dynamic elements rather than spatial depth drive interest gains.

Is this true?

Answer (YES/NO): NO